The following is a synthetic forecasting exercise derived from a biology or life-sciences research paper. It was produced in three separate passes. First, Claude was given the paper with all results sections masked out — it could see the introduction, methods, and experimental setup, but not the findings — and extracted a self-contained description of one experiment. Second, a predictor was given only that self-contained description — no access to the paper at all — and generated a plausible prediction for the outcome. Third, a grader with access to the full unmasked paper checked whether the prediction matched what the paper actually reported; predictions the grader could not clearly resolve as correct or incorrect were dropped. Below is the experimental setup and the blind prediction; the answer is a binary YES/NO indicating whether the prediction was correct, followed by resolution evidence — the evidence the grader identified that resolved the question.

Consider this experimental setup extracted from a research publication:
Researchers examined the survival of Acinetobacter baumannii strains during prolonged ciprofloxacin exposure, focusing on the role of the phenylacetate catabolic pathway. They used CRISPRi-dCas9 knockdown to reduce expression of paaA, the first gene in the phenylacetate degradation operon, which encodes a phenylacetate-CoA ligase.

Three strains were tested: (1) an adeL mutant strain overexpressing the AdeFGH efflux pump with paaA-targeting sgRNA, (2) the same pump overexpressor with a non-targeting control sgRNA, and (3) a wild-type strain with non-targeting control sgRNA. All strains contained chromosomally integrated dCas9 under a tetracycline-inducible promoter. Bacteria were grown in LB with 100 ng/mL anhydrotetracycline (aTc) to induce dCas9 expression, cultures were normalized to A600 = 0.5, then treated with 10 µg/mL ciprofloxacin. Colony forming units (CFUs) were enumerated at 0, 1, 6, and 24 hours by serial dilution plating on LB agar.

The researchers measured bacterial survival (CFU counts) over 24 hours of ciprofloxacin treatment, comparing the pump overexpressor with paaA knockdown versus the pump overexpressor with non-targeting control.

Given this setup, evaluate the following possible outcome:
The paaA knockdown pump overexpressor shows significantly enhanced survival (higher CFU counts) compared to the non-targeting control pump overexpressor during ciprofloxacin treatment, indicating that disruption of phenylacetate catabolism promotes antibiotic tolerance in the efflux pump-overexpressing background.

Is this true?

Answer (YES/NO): NO